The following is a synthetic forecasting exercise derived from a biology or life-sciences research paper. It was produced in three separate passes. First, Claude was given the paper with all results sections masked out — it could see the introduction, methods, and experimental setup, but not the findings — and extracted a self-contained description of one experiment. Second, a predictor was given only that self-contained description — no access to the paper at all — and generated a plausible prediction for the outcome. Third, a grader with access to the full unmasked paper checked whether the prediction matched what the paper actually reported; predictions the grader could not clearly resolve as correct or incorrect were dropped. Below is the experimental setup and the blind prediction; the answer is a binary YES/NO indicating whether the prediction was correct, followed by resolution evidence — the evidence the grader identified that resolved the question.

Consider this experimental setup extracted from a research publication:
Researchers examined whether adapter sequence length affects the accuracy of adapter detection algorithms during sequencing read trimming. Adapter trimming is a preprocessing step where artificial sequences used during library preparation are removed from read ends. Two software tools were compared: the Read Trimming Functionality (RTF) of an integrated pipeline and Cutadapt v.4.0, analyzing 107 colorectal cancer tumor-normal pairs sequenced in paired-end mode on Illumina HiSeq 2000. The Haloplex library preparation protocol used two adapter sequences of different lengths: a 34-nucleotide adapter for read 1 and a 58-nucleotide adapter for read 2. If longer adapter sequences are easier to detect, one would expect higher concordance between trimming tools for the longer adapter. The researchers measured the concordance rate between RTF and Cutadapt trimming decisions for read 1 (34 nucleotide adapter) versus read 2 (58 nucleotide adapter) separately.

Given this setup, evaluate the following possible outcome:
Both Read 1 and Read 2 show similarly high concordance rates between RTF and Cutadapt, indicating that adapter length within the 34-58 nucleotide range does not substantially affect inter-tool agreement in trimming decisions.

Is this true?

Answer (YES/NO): YES